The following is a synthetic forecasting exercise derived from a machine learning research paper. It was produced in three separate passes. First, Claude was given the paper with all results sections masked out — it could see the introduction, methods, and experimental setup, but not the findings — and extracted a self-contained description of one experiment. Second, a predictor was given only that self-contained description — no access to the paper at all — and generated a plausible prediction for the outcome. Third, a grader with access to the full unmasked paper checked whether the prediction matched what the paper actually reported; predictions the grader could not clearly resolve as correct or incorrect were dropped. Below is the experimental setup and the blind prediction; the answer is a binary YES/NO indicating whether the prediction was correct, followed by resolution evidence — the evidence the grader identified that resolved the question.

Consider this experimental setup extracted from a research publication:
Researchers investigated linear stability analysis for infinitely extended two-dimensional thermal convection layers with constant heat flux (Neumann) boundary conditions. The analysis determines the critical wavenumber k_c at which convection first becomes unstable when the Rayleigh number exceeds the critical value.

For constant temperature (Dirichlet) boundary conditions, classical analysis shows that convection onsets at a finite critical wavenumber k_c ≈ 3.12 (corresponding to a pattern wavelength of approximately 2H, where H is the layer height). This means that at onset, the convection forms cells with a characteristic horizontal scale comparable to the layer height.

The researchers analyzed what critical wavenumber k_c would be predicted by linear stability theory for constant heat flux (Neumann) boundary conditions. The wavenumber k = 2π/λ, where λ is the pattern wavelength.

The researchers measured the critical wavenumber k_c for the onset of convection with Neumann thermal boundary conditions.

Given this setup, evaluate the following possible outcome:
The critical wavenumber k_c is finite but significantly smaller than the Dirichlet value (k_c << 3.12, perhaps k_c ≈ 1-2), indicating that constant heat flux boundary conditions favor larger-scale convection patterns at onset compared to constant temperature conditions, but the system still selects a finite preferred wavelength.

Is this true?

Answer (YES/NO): NO